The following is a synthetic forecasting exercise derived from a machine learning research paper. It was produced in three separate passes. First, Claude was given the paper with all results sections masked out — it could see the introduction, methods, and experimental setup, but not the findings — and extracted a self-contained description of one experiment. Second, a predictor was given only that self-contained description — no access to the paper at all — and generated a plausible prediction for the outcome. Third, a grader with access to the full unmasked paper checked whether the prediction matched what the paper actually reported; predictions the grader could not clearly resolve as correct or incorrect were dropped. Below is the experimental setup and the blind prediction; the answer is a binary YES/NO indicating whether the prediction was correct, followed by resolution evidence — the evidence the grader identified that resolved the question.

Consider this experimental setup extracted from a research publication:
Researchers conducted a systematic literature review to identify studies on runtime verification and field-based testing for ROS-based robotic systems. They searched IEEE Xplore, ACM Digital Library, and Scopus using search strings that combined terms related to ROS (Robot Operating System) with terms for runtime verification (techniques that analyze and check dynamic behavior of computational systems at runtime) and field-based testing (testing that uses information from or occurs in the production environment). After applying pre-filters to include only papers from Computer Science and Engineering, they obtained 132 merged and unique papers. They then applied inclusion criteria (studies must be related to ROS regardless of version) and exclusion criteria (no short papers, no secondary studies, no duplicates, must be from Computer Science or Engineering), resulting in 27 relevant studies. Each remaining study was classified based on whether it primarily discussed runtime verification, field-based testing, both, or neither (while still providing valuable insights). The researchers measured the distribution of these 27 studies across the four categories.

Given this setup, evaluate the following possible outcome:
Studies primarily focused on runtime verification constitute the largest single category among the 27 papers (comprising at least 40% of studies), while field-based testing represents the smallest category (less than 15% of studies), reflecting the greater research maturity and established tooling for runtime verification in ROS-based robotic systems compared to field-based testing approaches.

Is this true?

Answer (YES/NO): NO